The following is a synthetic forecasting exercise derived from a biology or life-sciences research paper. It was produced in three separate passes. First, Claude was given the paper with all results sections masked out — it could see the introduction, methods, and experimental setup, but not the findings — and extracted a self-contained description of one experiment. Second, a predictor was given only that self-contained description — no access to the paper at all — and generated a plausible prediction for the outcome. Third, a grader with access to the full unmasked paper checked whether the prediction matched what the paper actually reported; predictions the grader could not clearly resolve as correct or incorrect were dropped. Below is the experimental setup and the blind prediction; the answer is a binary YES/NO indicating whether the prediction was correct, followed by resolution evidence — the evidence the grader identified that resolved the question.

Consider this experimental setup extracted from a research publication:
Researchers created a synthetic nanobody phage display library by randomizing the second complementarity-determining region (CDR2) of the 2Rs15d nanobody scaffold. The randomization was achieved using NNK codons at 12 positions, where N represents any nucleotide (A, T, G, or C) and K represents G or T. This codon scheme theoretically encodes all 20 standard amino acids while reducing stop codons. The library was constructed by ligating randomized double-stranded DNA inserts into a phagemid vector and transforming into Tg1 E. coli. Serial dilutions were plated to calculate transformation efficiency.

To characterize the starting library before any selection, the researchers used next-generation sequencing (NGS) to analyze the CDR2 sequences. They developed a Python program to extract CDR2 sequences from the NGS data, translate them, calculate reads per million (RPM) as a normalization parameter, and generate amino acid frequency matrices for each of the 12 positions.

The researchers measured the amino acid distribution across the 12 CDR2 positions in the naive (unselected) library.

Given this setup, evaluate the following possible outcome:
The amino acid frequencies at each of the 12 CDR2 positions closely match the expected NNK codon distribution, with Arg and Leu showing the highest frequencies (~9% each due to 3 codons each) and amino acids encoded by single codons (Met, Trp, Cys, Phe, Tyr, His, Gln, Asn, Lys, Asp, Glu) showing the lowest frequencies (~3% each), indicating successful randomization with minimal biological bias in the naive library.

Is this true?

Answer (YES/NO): NO